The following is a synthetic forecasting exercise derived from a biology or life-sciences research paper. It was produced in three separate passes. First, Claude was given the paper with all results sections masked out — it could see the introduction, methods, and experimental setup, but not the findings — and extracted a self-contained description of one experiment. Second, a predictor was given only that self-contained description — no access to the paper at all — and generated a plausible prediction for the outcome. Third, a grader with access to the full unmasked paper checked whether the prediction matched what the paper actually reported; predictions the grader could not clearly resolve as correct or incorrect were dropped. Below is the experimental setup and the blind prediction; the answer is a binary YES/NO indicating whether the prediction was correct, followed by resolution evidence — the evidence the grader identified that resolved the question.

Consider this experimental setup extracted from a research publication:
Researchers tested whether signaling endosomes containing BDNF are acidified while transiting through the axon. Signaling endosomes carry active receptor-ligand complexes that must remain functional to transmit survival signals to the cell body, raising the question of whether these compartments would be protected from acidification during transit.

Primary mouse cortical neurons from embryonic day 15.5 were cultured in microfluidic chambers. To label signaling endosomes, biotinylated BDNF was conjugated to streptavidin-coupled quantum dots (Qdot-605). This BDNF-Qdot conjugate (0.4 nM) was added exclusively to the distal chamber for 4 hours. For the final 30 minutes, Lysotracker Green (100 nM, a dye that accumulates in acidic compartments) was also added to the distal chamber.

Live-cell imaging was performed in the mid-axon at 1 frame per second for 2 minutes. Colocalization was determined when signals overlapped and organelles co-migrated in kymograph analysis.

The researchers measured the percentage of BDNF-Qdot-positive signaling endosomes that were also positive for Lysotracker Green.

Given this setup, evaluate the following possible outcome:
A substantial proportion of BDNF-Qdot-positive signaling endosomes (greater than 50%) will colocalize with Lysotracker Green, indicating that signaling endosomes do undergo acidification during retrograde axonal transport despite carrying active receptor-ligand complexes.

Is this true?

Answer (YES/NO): NO